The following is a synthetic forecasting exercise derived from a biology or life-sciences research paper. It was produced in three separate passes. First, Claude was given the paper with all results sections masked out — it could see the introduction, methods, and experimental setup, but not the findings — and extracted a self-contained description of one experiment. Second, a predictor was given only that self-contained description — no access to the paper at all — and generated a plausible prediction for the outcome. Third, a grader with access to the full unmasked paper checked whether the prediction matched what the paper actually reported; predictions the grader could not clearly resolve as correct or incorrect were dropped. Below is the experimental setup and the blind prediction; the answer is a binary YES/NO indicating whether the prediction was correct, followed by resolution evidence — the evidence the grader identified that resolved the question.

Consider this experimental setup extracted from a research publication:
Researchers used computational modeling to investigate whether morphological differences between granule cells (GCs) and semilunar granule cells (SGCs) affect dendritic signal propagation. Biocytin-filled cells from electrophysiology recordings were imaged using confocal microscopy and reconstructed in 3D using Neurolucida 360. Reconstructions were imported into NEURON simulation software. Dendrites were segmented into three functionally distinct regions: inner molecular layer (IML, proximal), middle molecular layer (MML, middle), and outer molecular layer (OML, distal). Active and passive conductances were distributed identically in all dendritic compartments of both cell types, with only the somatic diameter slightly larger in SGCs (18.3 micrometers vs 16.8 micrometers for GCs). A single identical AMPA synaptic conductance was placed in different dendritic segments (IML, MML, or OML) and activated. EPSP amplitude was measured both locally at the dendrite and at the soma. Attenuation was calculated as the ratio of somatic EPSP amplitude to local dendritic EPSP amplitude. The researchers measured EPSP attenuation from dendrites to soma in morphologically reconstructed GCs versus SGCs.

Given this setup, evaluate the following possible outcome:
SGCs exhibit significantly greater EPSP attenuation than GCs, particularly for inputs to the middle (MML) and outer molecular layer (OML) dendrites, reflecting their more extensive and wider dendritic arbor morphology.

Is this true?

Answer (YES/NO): NO